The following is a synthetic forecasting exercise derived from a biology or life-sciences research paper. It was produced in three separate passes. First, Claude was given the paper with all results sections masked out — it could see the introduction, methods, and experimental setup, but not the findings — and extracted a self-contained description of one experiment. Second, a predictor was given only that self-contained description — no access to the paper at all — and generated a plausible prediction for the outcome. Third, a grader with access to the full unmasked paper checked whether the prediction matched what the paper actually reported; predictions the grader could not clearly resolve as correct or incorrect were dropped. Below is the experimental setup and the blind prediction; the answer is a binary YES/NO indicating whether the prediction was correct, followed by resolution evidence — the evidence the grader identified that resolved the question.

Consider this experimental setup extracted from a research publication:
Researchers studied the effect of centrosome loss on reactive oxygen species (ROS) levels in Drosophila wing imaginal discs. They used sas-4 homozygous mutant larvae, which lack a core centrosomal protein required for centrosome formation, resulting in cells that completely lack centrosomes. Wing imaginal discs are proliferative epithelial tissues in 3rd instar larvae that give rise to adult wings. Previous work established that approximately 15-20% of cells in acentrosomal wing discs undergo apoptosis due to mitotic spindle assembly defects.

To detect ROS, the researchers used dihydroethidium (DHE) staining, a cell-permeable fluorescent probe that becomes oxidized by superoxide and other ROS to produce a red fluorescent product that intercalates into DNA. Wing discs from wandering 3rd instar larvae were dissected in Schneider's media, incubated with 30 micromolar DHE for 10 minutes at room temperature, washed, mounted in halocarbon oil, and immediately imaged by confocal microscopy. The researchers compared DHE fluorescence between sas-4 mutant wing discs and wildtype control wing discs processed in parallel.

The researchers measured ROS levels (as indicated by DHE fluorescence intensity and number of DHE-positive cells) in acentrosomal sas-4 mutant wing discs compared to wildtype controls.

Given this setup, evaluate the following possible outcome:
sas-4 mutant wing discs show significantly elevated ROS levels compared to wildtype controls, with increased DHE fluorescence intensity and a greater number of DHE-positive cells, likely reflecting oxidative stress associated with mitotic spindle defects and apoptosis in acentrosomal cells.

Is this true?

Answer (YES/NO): YES